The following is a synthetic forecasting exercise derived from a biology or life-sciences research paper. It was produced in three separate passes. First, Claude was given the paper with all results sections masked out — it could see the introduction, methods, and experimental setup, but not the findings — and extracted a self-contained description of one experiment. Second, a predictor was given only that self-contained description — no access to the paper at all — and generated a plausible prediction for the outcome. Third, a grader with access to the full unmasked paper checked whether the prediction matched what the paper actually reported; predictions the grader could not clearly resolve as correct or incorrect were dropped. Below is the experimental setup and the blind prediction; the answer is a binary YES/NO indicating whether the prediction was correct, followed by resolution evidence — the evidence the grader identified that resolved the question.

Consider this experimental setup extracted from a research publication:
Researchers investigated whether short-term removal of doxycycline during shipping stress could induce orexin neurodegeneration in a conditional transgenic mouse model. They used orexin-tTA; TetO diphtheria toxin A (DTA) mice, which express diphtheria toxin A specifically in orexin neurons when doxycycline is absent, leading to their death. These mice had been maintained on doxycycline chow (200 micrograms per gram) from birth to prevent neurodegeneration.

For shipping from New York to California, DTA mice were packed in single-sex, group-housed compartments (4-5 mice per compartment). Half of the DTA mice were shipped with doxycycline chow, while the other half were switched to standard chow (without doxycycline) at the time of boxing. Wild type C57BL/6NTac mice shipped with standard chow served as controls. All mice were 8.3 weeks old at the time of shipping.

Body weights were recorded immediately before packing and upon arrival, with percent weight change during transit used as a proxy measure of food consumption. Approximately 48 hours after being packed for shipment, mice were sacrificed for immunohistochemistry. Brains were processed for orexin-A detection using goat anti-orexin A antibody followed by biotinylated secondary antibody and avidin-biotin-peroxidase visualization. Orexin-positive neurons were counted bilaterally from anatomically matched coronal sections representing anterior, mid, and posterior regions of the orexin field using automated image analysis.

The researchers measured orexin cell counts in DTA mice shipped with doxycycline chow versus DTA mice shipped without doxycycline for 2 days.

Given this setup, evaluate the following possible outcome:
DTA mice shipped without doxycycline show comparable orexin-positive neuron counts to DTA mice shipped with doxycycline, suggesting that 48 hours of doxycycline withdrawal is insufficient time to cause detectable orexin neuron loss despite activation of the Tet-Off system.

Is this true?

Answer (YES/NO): NO